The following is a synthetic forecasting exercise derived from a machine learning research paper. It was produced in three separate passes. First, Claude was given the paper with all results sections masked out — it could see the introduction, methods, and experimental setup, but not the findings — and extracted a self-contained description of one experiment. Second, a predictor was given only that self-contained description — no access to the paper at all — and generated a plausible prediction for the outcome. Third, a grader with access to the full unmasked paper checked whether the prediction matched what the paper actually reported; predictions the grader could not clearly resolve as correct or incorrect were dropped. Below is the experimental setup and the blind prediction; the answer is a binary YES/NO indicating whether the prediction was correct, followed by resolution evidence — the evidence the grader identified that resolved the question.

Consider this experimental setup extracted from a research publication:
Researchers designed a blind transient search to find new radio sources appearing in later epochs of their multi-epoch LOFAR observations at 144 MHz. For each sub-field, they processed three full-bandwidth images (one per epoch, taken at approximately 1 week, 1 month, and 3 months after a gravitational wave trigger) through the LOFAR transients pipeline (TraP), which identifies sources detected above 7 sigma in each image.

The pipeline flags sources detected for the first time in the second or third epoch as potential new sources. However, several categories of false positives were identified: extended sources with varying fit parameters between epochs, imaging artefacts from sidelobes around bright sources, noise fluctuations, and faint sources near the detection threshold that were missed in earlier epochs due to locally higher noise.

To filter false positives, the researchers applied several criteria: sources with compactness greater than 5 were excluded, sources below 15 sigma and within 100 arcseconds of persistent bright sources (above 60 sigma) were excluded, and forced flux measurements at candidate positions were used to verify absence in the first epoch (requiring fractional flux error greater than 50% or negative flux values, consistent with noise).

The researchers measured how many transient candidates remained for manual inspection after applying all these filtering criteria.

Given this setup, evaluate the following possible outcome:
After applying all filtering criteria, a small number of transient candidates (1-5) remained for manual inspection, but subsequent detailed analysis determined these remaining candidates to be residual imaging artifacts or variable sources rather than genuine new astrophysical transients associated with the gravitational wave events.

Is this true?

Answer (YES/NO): NO